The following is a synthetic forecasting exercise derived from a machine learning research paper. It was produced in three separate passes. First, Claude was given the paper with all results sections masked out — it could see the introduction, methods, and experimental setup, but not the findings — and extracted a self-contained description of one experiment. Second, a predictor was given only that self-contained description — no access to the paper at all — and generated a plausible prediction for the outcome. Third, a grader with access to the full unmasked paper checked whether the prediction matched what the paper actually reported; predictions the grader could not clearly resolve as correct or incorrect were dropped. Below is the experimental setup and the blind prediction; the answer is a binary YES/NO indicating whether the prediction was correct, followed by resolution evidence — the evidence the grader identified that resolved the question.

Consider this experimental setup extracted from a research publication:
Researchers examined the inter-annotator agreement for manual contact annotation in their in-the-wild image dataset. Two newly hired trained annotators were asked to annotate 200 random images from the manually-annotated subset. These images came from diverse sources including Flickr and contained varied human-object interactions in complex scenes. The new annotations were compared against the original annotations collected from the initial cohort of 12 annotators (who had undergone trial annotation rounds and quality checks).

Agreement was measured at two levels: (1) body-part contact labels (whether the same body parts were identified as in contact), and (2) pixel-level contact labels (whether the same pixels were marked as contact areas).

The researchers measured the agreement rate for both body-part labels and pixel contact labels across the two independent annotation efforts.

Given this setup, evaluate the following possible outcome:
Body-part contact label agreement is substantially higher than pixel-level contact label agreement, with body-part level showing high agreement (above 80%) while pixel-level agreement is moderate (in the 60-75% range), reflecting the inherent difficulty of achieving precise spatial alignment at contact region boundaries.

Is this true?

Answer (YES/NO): NO